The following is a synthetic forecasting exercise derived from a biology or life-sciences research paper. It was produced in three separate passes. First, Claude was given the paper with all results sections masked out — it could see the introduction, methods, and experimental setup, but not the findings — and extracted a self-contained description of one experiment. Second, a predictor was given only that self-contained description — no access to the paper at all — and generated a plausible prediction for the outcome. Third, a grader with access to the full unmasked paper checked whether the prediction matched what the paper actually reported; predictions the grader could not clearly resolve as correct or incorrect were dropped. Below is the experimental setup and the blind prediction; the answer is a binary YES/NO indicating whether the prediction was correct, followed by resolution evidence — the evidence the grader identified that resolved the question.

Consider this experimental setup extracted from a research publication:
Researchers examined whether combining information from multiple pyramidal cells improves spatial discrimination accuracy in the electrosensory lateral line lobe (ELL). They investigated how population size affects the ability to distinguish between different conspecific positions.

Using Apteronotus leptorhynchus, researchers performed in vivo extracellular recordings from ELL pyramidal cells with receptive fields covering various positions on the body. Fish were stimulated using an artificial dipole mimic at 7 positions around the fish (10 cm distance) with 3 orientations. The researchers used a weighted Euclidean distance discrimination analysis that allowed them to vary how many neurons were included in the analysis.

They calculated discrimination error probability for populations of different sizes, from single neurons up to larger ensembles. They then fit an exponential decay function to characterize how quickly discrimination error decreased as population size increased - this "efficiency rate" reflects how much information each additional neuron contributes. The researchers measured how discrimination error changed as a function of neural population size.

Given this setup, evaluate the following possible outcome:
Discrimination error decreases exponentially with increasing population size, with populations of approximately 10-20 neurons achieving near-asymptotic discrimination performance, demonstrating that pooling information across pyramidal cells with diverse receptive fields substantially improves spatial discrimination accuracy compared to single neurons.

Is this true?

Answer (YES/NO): YES